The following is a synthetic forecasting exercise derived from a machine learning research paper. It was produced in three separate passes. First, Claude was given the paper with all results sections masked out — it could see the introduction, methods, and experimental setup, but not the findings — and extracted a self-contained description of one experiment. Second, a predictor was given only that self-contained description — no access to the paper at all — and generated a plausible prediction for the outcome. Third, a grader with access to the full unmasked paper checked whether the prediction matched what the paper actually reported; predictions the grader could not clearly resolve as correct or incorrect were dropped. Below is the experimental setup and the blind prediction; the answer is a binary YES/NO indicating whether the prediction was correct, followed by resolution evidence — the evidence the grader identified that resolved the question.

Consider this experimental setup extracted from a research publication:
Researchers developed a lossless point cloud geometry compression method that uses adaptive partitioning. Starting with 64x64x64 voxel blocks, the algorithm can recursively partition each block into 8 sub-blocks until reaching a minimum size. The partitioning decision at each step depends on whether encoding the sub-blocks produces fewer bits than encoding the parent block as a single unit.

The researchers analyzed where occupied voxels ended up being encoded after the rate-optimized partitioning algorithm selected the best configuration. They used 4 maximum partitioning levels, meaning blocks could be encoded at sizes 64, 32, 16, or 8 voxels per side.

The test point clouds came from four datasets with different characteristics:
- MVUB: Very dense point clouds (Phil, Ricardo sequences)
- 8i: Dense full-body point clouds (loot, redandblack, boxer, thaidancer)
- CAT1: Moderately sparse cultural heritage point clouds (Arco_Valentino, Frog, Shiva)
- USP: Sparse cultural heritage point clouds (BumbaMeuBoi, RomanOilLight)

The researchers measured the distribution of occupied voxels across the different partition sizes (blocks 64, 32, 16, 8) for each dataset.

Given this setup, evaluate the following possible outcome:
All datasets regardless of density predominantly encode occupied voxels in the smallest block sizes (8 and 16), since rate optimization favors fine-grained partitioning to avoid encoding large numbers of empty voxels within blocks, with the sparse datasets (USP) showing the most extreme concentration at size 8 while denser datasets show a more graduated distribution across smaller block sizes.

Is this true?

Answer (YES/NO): NO